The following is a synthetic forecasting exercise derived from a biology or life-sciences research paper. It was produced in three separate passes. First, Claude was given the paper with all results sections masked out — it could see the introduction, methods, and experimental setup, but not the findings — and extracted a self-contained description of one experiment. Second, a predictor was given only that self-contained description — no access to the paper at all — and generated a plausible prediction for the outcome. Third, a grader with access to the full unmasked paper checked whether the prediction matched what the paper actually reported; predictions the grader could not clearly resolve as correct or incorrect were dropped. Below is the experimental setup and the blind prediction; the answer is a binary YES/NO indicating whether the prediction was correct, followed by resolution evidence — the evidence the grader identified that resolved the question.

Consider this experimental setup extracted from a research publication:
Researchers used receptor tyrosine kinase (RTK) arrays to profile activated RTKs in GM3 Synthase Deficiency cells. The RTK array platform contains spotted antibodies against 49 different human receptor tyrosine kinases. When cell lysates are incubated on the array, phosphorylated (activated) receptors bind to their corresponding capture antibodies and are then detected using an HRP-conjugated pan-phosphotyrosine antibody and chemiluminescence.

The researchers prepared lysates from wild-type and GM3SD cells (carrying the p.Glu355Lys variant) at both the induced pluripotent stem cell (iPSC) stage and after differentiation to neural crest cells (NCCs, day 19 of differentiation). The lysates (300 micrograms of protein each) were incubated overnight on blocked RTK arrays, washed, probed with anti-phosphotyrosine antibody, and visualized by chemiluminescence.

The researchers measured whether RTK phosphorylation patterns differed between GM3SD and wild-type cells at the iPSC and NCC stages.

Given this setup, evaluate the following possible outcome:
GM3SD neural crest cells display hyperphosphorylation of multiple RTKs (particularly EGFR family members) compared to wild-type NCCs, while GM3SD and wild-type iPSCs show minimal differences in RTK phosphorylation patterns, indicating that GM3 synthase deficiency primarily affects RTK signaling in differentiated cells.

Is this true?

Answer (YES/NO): NO